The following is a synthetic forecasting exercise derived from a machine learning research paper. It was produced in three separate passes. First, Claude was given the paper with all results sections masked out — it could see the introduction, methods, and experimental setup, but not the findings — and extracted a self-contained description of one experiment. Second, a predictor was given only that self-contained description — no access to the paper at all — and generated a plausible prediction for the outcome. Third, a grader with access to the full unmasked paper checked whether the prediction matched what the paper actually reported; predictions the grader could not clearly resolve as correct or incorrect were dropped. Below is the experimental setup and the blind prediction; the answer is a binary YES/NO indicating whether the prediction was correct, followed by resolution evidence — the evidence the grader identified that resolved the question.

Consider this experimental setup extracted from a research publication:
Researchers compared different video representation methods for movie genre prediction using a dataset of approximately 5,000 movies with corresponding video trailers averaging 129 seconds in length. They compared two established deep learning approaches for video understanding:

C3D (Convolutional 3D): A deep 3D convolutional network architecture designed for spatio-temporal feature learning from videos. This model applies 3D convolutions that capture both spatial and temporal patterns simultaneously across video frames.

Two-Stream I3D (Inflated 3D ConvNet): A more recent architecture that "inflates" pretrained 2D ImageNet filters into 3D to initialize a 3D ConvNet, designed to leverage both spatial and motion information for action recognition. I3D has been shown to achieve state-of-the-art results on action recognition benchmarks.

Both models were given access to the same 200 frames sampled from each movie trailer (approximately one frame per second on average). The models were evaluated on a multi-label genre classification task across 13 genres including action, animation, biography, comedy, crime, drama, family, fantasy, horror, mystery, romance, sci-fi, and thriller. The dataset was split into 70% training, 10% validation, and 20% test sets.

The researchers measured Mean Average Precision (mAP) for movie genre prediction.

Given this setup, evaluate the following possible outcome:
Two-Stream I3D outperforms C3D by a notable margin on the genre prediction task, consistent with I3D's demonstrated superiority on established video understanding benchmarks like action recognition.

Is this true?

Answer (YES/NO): NO